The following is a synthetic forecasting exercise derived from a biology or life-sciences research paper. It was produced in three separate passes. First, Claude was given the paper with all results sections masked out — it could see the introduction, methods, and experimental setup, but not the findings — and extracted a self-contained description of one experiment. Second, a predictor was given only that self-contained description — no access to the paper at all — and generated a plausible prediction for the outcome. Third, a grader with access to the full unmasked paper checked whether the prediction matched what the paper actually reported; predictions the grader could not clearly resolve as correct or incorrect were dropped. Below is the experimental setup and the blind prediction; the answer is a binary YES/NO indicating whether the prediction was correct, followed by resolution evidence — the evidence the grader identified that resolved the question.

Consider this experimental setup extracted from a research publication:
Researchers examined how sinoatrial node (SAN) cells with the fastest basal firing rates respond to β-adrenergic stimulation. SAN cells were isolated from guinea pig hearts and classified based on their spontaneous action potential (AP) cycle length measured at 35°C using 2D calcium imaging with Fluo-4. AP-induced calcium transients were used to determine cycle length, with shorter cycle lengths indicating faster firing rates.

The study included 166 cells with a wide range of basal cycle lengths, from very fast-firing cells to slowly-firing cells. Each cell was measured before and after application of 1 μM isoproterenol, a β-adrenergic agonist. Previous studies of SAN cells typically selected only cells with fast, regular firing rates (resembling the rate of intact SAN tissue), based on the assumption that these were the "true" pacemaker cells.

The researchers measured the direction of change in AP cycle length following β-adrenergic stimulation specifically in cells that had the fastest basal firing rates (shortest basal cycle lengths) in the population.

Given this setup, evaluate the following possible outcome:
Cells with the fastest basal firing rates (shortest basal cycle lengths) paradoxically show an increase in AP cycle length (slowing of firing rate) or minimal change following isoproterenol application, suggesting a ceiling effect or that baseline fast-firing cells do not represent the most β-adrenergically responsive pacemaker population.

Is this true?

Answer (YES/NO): YES